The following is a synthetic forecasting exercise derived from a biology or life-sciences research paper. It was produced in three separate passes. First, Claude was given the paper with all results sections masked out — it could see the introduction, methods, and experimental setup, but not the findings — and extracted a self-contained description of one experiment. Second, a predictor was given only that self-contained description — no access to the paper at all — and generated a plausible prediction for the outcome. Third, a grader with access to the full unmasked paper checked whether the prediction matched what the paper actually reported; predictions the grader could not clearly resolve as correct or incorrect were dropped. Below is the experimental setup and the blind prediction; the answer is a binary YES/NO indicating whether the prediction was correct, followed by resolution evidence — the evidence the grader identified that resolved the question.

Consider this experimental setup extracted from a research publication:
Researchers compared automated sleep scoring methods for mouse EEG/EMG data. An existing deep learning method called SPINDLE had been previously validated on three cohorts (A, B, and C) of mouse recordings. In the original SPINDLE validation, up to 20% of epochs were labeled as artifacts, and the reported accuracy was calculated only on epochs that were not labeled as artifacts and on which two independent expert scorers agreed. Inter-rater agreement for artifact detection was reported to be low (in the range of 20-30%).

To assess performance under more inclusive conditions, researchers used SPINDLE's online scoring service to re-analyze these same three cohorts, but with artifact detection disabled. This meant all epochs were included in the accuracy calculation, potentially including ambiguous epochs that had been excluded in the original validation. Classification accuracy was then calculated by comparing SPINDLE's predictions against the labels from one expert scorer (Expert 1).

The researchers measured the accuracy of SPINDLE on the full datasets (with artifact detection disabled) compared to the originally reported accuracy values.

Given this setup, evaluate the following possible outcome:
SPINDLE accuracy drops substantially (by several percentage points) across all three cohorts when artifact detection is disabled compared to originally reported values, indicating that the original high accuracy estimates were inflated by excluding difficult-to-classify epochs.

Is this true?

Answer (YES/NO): NO